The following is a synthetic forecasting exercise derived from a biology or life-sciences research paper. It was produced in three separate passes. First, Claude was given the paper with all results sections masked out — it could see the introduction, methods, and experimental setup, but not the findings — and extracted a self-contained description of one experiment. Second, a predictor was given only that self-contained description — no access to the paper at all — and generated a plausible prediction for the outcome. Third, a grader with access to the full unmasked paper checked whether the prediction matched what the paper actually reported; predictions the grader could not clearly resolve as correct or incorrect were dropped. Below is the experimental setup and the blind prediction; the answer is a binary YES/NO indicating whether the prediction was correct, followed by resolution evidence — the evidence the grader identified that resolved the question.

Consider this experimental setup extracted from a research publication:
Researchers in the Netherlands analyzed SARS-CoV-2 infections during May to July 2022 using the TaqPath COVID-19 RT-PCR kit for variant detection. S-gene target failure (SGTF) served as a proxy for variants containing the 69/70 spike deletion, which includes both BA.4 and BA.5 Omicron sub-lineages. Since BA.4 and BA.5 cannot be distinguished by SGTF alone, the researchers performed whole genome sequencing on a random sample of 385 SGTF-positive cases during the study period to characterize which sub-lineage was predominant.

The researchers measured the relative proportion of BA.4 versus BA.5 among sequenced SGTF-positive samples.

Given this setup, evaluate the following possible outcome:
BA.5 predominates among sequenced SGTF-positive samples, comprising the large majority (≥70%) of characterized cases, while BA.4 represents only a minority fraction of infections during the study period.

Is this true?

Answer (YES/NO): YES